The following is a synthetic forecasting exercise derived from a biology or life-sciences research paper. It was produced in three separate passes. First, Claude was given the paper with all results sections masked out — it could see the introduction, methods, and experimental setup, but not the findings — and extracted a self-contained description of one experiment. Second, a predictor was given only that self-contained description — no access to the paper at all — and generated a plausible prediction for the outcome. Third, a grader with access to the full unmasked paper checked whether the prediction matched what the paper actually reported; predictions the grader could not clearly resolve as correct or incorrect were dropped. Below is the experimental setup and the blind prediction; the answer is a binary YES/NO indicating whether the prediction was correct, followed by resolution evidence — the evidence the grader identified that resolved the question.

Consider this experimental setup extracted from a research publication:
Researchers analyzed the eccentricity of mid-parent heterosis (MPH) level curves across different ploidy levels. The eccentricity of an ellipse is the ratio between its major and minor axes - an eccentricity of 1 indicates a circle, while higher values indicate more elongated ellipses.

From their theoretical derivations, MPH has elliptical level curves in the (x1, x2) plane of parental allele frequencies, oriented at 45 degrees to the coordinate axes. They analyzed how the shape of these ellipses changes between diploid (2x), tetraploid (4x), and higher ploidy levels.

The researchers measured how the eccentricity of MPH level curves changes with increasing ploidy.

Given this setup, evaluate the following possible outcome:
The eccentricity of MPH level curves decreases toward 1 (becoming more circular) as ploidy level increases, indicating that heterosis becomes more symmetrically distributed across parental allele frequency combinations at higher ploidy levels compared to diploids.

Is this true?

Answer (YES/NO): NO